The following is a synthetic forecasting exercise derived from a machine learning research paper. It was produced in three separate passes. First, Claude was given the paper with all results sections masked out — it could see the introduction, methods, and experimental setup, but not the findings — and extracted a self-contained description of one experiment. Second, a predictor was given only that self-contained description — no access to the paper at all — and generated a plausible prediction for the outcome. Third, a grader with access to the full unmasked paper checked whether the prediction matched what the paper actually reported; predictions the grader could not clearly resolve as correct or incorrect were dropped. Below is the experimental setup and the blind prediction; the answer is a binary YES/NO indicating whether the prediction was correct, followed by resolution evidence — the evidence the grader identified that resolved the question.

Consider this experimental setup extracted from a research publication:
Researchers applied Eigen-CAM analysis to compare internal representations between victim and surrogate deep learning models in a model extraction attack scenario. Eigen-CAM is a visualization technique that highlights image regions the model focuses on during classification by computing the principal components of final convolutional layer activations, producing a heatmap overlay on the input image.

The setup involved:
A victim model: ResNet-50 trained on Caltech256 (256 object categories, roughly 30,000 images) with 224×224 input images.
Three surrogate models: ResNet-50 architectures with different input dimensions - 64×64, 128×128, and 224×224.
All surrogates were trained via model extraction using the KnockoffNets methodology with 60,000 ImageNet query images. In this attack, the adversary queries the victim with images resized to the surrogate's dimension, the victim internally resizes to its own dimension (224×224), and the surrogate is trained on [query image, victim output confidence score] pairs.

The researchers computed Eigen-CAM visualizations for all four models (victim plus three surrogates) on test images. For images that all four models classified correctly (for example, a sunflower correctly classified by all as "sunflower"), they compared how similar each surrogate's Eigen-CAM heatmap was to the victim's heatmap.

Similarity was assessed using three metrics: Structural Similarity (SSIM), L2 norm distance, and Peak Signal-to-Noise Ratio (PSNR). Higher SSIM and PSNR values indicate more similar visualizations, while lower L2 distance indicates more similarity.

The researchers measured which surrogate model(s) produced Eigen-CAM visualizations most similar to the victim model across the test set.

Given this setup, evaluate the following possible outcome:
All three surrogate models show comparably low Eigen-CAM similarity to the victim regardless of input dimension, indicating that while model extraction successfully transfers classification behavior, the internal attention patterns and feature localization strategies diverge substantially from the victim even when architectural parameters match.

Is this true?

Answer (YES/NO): NO